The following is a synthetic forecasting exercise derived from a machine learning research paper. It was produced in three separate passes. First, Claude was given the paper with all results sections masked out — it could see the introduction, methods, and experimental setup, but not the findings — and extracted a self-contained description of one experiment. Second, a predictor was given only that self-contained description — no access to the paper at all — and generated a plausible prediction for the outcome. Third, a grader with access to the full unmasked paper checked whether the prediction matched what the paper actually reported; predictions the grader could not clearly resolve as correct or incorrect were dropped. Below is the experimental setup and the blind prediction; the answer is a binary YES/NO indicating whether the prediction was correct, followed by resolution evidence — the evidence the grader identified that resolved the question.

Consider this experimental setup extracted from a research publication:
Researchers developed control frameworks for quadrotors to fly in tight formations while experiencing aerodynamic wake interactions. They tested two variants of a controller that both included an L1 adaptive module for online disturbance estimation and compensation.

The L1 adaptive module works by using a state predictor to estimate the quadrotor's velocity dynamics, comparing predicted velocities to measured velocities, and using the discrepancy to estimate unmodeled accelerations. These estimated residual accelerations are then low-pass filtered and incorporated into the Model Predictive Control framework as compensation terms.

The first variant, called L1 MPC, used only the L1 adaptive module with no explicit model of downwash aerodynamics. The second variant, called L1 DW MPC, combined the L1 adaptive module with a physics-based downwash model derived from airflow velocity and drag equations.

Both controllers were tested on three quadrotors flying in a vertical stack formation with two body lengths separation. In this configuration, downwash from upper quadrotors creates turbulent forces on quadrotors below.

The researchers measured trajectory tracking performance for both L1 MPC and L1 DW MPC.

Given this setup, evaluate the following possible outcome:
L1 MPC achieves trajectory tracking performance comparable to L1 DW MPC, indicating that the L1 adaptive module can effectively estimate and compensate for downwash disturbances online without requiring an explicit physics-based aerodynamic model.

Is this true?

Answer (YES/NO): YES